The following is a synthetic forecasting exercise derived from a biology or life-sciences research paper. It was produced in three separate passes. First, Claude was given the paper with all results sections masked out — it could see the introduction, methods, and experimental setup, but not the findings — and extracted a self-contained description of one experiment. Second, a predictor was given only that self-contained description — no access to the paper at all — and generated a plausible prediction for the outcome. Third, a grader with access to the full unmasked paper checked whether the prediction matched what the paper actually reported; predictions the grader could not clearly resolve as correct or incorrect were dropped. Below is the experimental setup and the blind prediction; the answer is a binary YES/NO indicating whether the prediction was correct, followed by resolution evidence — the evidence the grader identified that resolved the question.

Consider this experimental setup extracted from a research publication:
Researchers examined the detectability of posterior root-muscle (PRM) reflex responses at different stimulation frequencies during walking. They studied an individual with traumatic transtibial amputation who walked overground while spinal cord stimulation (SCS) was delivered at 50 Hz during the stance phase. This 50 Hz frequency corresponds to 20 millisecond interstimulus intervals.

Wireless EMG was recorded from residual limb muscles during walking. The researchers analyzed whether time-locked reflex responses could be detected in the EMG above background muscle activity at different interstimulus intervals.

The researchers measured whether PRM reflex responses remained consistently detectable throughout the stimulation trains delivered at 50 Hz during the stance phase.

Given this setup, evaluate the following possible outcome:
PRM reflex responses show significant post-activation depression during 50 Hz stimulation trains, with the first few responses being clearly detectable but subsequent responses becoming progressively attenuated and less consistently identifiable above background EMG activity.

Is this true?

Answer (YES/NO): YES